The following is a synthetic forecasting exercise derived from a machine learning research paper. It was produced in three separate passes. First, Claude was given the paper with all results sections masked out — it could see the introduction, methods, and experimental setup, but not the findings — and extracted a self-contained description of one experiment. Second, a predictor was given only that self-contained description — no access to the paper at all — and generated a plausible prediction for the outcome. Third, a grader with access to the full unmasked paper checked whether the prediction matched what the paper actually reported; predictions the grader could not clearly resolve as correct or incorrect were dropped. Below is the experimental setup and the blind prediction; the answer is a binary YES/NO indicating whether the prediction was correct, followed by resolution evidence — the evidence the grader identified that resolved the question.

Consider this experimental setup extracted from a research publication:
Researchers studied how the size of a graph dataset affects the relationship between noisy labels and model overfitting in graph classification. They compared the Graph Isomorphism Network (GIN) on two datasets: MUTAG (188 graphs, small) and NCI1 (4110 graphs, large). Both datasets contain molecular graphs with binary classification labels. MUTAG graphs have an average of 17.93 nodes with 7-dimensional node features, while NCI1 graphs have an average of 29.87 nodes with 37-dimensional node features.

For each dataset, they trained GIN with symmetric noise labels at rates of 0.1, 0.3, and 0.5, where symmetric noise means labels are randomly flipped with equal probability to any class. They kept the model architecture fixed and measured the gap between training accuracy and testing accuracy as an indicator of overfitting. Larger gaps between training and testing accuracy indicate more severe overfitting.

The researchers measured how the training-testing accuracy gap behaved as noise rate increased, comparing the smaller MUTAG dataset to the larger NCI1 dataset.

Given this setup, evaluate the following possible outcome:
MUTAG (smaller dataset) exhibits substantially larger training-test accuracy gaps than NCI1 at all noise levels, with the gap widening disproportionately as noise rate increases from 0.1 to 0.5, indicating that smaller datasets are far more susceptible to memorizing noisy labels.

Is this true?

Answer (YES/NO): YES